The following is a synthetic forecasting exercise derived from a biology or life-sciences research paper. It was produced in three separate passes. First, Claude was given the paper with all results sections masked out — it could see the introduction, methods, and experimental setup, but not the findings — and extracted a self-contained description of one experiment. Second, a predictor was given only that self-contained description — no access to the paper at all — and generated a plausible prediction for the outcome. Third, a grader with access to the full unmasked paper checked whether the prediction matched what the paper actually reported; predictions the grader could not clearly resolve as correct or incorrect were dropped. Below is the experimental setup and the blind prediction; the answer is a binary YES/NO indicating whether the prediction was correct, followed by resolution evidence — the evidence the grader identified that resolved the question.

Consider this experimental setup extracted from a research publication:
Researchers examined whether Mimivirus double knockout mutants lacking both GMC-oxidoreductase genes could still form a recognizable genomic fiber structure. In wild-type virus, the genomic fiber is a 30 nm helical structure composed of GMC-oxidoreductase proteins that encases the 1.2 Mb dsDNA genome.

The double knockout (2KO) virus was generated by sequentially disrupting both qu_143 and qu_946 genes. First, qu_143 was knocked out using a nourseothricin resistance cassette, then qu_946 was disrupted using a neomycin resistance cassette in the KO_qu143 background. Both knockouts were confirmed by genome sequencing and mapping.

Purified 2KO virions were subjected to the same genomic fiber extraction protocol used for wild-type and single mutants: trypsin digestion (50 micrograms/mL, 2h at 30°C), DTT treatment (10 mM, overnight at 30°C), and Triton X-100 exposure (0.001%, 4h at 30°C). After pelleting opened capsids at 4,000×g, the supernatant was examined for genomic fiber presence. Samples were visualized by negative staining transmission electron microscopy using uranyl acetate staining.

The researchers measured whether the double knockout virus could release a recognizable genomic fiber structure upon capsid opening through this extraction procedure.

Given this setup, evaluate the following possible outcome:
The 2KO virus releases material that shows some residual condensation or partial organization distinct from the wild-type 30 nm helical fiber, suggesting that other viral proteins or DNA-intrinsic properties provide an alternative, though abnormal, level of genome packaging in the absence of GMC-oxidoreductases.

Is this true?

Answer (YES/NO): YES